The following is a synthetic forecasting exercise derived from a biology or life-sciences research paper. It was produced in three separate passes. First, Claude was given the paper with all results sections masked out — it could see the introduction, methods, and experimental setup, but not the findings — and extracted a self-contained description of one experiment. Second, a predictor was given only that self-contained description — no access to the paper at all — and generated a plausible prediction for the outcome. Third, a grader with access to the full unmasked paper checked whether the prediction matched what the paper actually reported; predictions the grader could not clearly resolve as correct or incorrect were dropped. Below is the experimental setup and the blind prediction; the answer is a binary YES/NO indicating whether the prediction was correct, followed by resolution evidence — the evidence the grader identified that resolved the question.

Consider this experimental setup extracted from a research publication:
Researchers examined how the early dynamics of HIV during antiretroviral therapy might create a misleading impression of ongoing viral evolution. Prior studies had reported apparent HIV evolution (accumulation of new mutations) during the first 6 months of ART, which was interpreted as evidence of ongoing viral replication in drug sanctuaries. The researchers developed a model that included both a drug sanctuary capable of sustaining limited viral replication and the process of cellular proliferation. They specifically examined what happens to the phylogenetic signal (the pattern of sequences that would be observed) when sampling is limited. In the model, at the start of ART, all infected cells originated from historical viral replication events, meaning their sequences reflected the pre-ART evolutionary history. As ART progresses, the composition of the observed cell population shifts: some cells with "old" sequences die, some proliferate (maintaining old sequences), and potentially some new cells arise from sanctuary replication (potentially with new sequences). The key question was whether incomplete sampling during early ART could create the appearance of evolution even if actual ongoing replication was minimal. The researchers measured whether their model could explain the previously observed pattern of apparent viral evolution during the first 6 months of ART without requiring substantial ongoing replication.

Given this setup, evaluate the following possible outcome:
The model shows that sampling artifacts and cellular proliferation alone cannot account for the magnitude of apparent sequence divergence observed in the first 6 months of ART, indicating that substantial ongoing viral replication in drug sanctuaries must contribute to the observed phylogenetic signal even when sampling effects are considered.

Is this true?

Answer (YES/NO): NO